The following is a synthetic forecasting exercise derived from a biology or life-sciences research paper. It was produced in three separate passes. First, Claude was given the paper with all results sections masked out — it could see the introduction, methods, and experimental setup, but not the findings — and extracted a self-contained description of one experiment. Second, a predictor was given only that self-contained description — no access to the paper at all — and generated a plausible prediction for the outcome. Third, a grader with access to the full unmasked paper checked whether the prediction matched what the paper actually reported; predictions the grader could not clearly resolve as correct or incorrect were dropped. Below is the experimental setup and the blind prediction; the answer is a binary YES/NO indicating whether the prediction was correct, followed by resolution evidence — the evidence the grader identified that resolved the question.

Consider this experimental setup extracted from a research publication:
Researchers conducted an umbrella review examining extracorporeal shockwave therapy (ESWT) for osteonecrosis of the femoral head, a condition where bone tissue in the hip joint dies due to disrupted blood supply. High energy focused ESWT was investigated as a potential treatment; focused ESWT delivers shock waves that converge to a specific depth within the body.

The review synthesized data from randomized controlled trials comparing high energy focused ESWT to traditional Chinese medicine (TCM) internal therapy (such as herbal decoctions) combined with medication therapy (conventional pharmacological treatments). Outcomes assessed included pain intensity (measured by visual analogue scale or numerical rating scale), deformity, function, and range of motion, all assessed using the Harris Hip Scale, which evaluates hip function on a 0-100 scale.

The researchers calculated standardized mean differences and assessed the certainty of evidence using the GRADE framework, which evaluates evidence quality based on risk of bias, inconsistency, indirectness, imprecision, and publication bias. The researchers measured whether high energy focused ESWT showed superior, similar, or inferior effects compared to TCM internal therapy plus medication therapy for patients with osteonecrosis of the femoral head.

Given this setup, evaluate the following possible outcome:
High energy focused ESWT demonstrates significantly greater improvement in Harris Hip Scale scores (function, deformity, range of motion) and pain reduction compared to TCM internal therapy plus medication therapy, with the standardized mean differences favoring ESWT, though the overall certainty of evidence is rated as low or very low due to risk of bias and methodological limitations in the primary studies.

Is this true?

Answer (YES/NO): NO